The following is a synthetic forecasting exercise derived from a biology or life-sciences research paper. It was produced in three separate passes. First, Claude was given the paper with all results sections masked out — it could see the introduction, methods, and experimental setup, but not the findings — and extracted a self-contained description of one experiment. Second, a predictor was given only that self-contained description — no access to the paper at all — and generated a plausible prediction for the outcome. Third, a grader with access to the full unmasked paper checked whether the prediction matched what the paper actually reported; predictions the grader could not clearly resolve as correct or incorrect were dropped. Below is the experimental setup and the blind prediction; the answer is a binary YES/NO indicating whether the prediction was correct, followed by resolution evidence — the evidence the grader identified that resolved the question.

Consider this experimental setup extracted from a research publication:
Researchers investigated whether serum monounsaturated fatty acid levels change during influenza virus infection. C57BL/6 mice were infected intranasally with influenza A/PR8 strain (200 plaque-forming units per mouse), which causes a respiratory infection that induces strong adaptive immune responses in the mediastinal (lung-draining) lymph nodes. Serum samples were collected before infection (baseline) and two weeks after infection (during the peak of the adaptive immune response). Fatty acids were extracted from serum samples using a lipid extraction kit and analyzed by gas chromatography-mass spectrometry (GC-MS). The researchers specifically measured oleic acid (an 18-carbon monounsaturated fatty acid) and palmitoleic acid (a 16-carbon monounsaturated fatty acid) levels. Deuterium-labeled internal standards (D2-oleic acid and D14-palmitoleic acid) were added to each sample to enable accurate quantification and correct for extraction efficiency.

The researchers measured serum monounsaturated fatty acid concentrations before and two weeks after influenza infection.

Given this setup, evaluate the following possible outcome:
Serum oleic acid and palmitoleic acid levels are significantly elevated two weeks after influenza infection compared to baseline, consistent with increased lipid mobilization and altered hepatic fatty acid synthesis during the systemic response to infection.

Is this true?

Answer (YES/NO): YES